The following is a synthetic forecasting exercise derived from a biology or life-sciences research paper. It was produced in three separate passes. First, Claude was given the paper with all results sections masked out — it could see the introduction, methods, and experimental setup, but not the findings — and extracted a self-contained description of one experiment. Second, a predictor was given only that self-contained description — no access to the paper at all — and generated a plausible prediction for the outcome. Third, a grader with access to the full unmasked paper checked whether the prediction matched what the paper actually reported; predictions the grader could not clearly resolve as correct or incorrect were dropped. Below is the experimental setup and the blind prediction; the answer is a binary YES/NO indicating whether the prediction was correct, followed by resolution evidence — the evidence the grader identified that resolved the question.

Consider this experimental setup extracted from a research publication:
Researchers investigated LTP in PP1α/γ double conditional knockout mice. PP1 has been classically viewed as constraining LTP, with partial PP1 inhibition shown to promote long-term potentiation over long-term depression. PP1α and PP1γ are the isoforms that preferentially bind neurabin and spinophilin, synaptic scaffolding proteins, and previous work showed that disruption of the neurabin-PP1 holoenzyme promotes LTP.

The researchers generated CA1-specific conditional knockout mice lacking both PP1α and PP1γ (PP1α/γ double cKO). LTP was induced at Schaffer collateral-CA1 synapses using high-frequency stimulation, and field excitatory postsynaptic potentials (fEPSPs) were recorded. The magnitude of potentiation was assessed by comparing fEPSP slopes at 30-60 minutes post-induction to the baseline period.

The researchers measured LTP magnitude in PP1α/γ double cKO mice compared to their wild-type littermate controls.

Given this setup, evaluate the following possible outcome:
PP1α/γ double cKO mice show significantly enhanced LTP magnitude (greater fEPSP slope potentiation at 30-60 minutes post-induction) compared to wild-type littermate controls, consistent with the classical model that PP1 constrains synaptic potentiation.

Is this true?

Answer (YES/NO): NO